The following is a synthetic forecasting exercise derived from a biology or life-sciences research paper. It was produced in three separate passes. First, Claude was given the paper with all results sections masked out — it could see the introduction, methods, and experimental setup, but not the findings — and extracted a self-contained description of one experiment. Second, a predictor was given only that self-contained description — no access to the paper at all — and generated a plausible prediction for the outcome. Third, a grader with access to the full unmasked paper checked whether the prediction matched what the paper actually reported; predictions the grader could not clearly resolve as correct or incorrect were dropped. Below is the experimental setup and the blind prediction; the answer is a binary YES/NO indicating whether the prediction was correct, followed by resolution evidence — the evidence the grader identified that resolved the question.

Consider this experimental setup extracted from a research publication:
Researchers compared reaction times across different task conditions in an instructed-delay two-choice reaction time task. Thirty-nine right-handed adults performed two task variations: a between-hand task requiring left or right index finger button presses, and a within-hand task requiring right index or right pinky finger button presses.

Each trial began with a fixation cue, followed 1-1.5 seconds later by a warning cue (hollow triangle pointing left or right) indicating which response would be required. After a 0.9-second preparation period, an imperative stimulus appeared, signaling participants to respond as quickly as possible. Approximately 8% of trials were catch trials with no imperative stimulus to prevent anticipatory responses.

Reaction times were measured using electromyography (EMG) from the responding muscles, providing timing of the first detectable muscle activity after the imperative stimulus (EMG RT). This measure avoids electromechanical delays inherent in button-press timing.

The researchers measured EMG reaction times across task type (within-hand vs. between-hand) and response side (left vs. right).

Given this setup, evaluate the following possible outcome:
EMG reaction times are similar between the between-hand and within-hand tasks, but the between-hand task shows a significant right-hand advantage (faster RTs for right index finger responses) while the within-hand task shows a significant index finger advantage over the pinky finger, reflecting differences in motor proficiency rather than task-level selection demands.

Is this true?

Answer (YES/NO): NO